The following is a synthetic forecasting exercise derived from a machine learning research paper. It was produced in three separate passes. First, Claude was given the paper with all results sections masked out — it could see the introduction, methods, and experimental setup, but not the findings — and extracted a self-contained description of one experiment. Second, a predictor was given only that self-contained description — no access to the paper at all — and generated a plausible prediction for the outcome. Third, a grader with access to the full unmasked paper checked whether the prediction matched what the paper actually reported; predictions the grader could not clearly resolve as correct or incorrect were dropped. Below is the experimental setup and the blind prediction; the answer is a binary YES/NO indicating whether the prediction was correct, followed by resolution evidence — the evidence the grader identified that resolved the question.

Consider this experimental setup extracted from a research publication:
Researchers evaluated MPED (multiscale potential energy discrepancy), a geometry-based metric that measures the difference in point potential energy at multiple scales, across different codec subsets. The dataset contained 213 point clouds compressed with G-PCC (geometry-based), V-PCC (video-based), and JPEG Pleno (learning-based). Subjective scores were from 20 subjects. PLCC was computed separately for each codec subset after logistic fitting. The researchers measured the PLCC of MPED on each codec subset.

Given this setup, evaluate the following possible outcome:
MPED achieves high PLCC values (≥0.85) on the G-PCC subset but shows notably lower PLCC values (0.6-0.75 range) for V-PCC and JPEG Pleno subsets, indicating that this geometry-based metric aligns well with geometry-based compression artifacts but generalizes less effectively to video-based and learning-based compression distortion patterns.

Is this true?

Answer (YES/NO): NO